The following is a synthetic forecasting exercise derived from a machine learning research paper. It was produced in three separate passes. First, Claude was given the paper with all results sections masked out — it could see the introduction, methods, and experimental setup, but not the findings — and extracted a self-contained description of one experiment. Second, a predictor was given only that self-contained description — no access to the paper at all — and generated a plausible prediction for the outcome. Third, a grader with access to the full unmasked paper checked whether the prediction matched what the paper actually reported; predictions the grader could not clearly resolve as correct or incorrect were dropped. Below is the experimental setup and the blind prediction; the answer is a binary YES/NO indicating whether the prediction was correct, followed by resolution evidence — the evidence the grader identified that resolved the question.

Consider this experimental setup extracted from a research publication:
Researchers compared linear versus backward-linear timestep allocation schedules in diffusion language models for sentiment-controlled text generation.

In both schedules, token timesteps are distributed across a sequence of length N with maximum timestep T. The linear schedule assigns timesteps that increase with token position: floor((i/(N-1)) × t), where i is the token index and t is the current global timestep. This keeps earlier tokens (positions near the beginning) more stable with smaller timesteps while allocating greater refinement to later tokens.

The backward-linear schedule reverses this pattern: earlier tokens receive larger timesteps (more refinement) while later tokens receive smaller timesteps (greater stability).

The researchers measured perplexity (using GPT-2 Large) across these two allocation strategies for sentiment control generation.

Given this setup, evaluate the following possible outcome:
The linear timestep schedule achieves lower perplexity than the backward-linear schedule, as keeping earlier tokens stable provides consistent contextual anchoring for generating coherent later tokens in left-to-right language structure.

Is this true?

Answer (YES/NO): NO